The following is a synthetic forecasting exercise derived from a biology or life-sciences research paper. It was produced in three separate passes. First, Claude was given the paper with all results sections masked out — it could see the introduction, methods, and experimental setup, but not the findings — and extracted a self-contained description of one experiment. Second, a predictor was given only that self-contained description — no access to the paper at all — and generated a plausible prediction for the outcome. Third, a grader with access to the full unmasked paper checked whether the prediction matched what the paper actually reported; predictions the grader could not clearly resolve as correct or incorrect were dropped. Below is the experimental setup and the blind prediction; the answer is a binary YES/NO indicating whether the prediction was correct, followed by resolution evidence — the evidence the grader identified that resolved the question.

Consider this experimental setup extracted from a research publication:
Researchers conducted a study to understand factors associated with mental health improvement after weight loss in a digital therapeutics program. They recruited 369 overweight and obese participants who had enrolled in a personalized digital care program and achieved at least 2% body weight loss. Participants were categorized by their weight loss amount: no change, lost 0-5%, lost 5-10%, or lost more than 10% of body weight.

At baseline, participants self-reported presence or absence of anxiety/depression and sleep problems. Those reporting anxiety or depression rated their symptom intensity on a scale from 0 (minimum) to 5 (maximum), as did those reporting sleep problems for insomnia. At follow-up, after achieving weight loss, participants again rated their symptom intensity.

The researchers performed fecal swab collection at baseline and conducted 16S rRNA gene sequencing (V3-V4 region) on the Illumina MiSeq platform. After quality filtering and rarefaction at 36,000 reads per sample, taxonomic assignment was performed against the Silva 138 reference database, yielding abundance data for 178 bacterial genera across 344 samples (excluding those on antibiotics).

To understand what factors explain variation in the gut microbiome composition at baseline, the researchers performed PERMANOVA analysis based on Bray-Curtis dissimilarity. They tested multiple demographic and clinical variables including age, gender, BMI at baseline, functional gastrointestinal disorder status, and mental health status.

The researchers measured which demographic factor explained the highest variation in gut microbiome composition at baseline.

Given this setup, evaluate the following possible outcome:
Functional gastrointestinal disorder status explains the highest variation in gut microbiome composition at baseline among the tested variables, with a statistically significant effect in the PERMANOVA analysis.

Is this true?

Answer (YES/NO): NO